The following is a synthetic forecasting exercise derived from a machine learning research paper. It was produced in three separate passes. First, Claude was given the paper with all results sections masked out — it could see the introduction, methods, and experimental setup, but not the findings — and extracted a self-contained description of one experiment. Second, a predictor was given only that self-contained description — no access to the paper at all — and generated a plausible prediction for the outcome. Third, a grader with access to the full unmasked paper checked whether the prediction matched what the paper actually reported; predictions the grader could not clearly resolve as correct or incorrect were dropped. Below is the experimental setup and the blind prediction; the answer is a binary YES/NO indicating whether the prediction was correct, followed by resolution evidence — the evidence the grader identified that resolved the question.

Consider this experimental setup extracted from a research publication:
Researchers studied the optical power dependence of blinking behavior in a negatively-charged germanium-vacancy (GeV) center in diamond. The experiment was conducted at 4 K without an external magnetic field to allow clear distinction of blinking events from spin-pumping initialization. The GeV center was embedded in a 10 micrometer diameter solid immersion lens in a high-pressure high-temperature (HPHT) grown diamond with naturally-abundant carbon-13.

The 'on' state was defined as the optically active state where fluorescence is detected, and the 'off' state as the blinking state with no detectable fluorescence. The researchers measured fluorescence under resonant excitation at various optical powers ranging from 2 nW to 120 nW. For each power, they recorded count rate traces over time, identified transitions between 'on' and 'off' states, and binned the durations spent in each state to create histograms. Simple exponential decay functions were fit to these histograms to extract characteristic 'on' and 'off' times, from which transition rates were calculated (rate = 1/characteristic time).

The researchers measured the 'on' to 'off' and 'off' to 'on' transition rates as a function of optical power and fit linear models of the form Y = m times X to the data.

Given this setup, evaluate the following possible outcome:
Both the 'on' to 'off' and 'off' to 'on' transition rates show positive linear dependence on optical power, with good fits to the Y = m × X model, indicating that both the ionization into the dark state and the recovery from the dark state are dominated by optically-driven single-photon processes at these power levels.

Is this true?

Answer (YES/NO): YES